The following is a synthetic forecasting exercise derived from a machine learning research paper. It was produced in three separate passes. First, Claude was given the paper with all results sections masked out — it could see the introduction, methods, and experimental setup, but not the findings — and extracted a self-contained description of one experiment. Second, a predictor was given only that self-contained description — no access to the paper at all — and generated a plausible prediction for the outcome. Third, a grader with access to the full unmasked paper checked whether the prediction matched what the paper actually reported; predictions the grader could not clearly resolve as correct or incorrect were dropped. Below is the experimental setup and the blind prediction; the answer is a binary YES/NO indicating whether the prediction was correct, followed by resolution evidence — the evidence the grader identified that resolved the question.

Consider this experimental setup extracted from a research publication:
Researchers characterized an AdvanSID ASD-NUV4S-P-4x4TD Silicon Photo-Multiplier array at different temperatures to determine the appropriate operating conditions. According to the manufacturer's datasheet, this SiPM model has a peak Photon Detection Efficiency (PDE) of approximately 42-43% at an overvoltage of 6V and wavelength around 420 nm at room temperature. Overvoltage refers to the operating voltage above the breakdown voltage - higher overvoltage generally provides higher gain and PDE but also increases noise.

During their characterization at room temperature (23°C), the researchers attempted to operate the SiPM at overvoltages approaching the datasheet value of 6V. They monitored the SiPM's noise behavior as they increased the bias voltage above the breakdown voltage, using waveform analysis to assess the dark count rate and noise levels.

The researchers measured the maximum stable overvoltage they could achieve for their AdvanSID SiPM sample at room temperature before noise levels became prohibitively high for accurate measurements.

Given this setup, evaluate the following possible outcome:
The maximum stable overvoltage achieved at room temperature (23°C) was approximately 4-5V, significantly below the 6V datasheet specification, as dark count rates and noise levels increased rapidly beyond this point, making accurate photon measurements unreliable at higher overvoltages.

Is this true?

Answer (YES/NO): NO